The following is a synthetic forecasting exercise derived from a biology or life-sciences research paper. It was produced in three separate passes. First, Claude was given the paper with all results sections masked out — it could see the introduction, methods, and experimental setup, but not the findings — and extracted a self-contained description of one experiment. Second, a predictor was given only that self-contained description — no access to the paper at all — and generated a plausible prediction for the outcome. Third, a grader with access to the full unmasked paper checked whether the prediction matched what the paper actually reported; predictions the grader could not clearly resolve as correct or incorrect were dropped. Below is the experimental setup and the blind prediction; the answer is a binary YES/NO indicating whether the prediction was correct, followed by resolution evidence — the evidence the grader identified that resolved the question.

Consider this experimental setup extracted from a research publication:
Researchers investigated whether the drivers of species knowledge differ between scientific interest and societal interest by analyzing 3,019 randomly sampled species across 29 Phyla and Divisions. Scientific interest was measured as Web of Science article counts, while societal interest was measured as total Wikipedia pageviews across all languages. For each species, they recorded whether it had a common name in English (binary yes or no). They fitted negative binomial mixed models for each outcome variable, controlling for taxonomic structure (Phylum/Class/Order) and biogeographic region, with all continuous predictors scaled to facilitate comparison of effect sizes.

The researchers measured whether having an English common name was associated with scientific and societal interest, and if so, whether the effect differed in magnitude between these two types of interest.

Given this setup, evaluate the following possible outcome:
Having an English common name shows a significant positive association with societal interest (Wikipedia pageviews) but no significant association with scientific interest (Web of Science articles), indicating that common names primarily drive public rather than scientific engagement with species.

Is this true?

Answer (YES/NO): NO